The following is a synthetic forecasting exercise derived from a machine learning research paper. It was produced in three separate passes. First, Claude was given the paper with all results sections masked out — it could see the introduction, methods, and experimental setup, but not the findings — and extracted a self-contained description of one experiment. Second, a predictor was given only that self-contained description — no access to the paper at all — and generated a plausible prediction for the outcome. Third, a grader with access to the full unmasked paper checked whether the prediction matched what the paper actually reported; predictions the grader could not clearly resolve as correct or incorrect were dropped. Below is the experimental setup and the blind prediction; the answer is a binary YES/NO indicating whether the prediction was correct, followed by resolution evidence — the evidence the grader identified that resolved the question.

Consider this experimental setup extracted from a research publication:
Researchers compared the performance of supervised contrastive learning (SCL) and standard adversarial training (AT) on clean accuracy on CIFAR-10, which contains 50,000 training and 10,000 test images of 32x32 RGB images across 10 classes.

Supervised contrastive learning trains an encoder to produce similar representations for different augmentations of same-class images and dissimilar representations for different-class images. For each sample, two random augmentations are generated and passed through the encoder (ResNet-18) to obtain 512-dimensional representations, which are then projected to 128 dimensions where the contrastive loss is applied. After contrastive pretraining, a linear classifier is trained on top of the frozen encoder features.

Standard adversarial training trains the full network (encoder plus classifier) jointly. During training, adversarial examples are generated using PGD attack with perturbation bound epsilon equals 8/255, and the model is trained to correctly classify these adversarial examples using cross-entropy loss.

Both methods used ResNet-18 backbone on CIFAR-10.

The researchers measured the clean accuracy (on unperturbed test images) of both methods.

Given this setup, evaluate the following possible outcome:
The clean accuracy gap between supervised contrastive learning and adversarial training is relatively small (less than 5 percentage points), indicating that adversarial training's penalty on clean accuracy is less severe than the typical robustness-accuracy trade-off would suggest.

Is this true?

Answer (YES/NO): NO